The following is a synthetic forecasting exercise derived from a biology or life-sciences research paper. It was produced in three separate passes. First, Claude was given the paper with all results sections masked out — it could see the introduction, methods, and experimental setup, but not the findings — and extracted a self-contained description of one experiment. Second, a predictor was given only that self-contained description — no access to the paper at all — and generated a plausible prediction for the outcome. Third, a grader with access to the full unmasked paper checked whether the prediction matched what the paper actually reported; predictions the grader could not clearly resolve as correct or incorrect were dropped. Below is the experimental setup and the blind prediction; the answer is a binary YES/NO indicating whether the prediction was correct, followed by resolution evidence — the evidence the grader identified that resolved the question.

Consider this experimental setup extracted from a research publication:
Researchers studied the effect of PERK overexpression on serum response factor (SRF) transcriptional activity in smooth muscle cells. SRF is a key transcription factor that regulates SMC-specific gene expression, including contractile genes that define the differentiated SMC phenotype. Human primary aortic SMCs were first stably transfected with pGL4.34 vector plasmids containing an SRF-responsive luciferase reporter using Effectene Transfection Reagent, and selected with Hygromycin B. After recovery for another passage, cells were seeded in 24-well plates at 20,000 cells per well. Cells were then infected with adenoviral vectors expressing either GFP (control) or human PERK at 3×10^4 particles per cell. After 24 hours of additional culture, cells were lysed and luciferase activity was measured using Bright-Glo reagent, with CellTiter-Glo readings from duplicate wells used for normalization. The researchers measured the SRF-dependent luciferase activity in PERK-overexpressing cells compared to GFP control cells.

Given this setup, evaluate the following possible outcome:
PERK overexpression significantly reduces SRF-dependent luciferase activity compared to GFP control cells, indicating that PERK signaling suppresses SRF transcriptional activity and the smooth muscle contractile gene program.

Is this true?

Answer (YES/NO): YES